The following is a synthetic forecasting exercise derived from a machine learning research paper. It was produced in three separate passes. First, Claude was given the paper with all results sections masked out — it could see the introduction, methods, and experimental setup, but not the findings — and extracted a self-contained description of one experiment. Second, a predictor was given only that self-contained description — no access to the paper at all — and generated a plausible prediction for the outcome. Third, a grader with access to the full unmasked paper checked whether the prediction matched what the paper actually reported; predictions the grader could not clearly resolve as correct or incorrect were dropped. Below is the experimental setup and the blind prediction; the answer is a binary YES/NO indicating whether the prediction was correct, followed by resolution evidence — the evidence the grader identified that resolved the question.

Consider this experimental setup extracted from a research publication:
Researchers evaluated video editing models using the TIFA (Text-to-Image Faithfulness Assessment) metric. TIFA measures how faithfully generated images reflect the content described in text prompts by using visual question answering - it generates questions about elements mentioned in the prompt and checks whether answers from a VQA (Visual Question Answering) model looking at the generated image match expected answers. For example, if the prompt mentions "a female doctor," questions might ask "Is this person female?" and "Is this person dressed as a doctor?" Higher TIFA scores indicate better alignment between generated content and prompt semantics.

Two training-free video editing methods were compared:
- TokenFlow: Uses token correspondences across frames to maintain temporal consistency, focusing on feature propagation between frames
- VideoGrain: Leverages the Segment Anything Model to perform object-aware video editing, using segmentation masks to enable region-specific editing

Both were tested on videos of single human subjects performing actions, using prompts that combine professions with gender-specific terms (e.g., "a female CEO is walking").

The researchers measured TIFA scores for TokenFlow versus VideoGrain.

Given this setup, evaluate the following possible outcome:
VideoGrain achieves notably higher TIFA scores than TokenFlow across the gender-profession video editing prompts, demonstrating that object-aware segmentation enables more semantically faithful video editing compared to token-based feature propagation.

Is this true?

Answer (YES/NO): YES